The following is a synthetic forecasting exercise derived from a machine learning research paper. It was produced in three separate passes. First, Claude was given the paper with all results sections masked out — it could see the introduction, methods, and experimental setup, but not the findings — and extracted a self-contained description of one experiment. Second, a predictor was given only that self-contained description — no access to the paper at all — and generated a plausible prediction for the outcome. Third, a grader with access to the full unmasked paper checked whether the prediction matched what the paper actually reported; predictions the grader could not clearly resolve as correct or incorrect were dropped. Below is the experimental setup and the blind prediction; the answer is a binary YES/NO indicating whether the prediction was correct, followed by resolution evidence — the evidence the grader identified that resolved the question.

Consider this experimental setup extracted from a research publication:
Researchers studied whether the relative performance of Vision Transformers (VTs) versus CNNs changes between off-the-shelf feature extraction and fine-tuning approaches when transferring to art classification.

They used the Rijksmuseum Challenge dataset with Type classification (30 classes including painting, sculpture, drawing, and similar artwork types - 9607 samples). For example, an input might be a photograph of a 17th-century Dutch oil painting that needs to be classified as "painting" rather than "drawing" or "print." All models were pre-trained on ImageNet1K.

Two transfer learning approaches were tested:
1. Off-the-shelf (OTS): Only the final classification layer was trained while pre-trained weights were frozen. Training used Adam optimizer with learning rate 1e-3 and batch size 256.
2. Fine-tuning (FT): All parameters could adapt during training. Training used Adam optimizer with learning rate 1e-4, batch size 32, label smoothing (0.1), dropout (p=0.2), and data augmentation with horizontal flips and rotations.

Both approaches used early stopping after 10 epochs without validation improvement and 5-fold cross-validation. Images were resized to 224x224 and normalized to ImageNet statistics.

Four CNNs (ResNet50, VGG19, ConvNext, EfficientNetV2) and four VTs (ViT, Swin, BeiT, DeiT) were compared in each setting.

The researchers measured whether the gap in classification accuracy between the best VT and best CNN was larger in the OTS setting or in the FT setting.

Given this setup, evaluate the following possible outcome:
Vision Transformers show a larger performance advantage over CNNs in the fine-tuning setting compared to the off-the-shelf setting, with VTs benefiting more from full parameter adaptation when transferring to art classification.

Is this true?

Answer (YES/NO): NO